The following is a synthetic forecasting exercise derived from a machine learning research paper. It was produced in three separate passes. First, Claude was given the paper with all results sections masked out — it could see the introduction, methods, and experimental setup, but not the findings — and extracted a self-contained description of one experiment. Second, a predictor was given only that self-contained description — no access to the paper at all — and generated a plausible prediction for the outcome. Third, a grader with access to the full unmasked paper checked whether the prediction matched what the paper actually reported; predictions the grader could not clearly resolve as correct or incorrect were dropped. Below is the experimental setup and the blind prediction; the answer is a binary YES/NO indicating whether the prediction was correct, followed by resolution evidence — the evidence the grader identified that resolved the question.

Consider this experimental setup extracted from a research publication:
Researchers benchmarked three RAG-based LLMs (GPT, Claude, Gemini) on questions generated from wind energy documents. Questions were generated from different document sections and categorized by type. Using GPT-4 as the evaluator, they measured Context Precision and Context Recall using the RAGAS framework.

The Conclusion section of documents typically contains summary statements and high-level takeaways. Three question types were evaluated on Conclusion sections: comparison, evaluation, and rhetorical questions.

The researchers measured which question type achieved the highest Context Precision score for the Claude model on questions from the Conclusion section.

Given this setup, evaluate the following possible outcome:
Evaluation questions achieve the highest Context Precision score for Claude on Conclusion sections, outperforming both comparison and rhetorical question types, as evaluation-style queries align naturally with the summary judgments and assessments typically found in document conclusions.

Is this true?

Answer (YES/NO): NO